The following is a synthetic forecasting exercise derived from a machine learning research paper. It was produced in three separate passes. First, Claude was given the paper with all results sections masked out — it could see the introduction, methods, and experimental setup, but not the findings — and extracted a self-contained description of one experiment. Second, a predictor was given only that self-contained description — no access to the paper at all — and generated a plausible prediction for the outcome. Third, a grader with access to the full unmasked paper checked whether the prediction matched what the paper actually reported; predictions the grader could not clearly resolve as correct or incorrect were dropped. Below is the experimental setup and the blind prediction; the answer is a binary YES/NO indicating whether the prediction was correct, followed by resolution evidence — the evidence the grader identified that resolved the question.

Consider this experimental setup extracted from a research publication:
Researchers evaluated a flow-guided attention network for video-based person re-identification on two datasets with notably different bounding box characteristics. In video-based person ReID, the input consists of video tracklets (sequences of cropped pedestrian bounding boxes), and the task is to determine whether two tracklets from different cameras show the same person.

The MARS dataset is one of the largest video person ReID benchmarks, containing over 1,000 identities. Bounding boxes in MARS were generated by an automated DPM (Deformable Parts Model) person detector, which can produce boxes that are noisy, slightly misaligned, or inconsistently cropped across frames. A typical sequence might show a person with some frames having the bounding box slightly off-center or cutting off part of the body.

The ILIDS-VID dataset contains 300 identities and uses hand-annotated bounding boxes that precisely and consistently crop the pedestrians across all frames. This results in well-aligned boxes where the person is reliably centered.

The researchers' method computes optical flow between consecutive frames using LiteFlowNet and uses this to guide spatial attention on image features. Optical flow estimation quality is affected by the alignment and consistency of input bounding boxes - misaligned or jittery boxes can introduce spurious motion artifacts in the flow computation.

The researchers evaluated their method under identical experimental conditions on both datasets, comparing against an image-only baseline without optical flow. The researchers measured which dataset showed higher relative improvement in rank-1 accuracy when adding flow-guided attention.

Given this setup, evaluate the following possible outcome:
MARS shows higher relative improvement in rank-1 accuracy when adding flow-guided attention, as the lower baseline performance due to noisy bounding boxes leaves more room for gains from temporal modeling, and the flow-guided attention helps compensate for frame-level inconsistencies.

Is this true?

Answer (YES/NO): NO